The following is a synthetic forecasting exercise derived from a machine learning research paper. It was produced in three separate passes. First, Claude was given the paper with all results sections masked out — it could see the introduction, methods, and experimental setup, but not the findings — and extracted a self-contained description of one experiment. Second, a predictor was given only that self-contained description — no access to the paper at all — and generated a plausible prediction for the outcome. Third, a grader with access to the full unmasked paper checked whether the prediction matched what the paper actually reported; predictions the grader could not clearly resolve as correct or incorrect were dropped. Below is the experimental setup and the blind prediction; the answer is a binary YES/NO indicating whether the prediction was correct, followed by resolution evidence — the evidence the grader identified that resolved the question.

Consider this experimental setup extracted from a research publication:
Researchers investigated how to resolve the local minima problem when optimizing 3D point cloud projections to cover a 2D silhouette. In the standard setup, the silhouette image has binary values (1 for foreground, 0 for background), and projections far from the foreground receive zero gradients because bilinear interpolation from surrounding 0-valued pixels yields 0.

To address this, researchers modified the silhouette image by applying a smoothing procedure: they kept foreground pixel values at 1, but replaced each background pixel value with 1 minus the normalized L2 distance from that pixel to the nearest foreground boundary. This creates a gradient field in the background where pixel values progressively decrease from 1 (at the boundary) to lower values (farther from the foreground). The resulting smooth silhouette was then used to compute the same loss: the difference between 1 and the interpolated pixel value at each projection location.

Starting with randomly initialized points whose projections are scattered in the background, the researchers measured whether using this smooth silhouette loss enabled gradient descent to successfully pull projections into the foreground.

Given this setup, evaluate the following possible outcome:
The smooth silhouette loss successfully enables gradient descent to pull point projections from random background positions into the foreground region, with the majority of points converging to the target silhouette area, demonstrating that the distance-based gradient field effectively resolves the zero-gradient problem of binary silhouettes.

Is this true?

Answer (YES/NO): YES